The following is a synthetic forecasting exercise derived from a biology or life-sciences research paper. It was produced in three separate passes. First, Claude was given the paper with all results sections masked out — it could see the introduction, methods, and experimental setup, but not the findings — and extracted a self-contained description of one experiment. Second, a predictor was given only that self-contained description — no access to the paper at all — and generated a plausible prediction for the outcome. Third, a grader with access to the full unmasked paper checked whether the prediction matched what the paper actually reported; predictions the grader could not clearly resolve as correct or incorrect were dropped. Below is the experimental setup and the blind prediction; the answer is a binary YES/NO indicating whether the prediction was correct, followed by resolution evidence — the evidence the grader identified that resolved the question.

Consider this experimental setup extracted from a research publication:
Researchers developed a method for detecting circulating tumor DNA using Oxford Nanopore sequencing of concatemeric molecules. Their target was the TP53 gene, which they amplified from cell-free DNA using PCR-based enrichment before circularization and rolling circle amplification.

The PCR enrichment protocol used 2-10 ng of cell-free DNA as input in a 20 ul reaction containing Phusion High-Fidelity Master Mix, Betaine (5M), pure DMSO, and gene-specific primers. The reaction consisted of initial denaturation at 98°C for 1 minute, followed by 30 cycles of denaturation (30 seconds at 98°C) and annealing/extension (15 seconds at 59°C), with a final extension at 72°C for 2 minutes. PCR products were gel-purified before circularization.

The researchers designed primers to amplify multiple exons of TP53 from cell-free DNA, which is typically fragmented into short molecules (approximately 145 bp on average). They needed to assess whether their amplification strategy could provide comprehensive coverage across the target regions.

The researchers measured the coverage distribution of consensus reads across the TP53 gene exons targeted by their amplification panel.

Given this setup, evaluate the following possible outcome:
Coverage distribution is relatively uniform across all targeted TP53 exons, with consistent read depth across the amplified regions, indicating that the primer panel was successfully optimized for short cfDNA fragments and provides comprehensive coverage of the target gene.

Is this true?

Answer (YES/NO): YES